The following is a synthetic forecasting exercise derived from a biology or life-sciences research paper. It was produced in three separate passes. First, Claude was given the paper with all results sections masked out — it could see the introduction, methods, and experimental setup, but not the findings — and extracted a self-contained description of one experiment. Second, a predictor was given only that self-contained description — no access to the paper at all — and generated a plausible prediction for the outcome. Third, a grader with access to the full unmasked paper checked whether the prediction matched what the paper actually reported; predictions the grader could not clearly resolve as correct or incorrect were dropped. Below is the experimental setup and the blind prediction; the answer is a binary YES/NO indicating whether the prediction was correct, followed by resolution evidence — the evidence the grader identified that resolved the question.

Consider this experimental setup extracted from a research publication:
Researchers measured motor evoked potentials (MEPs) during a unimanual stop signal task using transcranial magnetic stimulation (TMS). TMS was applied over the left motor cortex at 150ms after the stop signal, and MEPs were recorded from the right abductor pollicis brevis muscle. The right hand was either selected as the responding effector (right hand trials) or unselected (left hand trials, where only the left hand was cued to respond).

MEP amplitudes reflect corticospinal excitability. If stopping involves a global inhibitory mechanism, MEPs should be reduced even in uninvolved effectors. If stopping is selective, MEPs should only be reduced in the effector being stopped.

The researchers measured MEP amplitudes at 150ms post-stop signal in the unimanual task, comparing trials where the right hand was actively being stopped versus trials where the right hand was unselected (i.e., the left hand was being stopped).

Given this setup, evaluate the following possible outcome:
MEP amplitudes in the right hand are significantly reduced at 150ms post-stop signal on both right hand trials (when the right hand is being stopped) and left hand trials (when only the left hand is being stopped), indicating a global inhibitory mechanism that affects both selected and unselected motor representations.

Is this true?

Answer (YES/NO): NO